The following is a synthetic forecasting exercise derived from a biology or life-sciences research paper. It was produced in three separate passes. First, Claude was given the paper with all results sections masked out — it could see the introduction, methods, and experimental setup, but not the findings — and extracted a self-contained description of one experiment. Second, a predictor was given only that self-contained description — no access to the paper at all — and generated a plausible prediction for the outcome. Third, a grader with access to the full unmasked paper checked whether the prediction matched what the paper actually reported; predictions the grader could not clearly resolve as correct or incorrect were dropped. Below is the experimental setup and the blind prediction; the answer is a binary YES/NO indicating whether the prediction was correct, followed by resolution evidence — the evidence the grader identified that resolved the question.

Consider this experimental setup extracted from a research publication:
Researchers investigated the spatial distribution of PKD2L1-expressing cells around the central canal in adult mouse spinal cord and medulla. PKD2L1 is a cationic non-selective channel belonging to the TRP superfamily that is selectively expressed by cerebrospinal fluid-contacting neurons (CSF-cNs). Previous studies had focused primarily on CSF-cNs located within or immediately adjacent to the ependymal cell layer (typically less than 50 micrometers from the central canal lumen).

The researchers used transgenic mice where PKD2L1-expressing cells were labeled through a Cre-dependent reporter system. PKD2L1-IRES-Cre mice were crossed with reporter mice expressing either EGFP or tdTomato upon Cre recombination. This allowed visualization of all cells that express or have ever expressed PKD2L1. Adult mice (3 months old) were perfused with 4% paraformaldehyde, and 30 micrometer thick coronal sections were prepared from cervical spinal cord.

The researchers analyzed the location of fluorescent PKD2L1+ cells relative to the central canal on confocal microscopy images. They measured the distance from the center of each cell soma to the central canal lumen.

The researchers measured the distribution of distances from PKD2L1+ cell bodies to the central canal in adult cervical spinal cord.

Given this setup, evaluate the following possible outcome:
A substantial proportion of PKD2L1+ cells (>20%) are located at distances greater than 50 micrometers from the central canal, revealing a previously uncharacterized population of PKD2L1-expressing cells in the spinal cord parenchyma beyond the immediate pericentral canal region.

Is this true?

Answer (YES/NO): YES